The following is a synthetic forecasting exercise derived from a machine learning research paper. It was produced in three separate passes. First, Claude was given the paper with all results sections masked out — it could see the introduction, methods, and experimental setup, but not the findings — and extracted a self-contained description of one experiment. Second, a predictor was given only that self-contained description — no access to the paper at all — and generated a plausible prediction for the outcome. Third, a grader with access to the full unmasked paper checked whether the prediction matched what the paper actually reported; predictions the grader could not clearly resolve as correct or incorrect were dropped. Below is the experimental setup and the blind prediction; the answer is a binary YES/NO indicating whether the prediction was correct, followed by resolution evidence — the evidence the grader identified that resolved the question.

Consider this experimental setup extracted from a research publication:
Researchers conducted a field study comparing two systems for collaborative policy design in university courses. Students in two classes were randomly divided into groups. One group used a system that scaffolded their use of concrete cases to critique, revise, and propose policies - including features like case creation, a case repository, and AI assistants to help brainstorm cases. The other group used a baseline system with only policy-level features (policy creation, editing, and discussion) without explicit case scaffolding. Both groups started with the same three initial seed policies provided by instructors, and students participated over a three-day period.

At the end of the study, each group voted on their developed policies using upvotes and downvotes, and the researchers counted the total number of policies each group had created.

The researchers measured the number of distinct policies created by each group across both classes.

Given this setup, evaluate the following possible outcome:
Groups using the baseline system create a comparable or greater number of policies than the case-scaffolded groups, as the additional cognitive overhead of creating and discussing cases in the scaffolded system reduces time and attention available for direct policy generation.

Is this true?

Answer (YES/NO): YES